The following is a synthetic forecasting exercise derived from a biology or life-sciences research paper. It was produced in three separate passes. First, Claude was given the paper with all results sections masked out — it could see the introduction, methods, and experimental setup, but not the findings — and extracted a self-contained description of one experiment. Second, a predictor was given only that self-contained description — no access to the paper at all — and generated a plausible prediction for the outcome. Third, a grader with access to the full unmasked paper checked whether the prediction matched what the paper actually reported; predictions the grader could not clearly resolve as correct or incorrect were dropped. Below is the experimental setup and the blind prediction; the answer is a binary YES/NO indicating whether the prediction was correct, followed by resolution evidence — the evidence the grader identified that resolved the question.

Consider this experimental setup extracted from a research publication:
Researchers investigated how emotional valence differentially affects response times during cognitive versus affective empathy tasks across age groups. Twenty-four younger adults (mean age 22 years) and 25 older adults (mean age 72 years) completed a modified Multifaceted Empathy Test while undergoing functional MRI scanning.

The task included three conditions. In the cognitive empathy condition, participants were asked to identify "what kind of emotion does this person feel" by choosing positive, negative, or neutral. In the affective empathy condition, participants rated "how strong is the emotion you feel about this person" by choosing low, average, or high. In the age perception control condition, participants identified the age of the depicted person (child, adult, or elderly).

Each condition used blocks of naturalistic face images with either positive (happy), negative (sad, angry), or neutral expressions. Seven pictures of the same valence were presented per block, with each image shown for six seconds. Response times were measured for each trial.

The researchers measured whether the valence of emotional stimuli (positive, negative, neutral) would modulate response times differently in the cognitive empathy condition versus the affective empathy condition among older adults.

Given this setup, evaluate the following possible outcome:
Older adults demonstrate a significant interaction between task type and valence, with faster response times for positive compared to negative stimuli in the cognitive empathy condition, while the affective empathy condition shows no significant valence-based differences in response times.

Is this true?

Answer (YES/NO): NO